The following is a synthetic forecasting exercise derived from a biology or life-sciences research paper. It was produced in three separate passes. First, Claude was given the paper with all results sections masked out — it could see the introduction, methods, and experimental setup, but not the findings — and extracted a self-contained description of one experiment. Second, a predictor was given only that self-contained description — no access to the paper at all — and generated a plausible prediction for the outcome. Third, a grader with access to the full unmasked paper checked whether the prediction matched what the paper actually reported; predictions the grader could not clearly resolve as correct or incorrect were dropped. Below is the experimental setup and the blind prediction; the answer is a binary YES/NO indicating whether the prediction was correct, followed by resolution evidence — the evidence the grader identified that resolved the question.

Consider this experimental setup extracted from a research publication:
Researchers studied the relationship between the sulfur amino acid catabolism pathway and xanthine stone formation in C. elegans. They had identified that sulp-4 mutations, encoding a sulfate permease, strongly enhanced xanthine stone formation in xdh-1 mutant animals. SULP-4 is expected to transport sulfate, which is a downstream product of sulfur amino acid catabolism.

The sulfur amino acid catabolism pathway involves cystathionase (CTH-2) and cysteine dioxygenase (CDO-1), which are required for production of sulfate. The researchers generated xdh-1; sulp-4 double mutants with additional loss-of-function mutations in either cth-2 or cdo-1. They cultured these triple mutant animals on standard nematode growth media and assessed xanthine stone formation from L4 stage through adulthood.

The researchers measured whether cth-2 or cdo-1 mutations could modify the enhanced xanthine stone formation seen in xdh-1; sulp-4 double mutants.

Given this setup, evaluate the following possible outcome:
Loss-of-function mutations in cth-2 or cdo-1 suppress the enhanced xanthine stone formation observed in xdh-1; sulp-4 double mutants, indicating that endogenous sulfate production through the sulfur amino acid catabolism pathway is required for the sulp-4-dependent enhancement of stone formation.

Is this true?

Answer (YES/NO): YES